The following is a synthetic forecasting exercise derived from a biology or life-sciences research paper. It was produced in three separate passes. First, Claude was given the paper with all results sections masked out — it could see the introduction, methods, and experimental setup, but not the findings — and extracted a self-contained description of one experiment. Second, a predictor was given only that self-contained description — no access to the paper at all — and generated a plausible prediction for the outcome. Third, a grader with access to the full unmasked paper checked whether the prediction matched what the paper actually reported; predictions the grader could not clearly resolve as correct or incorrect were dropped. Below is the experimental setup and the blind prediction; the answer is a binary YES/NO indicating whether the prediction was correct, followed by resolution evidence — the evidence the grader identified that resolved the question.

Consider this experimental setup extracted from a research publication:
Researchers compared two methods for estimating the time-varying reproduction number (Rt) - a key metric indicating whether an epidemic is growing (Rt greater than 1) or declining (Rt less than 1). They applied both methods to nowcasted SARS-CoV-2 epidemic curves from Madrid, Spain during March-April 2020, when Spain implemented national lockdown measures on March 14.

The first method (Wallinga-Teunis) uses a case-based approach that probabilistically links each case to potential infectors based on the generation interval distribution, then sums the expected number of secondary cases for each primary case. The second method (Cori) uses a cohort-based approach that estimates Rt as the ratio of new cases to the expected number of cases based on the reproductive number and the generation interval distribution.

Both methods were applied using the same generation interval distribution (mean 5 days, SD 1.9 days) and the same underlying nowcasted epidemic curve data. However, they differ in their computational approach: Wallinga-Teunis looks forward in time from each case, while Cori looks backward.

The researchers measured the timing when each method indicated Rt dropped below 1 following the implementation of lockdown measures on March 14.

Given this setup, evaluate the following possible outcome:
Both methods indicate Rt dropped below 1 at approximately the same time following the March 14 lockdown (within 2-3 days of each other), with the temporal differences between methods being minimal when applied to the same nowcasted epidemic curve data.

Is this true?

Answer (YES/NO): NO